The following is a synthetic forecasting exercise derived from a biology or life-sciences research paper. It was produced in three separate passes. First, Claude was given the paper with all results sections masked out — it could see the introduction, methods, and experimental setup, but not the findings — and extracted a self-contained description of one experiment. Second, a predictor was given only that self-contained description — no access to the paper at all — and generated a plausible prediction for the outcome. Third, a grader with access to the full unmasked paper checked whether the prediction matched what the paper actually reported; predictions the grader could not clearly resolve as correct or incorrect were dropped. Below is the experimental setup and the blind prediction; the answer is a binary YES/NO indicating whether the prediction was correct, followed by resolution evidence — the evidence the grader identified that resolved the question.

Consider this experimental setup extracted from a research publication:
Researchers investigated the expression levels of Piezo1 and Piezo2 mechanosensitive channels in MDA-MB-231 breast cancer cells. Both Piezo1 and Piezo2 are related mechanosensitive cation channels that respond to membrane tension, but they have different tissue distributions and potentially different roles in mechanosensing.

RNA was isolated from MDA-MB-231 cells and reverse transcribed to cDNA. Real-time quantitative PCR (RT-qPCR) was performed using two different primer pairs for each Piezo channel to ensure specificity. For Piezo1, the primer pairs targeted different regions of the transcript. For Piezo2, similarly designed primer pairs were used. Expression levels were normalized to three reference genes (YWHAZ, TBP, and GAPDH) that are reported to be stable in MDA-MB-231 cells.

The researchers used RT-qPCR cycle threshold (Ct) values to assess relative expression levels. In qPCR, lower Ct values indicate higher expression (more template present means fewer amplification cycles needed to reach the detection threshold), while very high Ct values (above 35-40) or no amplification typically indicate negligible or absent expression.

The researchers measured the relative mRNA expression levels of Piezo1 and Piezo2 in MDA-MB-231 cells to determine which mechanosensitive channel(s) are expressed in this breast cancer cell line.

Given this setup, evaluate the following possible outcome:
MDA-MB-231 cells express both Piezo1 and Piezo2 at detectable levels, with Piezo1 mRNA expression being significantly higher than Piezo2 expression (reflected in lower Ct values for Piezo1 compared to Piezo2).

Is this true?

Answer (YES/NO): YES